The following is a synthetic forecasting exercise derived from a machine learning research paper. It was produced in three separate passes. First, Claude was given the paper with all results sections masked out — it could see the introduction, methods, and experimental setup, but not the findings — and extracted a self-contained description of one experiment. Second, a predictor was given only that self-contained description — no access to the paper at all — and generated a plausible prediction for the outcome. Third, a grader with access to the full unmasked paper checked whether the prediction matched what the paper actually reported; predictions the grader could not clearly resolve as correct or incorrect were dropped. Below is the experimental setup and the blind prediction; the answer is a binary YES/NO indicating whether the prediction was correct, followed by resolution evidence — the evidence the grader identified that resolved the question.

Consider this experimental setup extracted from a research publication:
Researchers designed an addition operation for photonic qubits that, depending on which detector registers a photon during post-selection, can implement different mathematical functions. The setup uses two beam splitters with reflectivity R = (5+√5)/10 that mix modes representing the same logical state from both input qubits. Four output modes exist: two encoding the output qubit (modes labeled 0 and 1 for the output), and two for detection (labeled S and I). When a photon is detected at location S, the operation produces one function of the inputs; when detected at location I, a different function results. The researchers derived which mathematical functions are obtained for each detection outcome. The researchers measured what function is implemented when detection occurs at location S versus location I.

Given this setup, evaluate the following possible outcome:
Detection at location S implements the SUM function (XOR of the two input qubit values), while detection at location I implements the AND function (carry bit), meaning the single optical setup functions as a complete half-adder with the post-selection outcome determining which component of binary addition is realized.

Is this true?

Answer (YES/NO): NO